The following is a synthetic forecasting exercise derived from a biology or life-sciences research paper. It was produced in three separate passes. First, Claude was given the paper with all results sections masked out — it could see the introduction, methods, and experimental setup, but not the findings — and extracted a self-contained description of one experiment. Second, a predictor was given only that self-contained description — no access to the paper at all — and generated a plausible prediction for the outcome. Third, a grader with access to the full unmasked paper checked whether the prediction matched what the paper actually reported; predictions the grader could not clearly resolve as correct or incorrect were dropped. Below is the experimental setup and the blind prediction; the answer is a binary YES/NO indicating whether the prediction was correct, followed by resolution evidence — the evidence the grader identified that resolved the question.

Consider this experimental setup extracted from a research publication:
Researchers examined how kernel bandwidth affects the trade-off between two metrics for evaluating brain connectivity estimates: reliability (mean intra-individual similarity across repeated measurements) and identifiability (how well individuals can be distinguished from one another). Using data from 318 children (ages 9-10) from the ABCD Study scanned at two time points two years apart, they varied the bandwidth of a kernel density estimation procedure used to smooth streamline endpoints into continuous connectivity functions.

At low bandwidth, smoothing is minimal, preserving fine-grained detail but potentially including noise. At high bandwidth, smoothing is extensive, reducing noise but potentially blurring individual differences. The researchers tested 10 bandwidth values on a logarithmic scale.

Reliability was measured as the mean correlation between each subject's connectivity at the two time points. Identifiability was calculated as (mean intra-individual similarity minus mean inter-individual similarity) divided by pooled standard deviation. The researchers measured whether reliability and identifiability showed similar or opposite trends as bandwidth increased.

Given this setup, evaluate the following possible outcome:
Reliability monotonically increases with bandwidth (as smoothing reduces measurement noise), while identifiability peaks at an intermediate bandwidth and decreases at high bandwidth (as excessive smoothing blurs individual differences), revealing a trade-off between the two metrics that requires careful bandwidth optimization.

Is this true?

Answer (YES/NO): NO